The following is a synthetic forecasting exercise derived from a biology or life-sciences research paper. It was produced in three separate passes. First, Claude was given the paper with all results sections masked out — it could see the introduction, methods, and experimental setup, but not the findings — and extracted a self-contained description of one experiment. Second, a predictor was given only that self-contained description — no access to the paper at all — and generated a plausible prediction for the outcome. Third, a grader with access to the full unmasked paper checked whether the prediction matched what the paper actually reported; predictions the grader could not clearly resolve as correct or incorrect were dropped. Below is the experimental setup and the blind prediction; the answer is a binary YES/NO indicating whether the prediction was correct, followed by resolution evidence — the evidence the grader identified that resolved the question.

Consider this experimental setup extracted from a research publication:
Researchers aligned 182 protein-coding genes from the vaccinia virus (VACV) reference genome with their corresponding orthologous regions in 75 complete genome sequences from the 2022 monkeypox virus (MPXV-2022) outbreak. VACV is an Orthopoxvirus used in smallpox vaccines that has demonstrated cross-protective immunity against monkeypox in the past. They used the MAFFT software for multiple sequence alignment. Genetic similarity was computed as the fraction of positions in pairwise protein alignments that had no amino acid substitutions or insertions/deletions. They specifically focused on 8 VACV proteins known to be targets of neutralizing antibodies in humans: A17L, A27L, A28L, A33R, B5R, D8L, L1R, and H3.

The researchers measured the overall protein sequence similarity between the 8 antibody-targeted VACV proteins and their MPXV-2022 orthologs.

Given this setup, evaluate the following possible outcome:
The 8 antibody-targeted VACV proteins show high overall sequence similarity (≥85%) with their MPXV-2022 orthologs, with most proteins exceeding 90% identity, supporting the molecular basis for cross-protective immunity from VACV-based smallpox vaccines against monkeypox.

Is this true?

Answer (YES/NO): YES